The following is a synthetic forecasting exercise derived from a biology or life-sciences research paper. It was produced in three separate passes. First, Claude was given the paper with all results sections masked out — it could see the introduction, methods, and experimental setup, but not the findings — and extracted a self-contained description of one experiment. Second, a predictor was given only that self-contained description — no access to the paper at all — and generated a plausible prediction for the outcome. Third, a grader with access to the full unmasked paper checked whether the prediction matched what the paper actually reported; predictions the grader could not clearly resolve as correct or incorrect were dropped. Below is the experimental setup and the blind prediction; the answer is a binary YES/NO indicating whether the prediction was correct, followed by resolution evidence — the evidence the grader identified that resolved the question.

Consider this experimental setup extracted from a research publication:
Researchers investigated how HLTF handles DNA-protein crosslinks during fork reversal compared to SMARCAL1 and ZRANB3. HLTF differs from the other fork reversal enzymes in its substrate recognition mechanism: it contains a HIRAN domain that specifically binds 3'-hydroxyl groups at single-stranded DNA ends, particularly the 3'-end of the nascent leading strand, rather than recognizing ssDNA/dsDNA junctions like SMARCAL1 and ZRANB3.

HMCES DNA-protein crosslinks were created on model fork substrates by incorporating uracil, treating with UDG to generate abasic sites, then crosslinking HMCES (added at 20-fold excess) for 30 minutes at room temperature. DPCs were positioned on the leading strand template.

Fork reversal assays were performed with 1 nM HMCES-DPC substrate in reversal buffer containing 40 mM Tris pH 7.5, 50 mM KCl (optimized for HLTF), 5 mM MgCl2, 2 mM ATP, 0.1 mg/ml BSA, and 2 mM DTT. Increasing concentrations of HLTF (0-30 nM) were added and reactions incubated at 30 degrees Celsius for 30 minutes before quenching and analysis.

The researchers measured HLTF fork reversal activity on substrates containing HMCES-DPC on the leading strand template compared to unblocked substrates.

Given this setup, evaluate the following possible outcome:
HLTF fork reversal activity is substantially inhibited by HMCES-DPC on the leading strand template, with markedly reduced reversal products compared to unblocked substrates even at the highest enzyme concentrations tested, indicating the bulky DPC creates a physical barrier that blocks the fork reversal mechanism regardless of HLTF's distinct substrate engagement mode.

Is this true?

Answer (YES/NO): NO